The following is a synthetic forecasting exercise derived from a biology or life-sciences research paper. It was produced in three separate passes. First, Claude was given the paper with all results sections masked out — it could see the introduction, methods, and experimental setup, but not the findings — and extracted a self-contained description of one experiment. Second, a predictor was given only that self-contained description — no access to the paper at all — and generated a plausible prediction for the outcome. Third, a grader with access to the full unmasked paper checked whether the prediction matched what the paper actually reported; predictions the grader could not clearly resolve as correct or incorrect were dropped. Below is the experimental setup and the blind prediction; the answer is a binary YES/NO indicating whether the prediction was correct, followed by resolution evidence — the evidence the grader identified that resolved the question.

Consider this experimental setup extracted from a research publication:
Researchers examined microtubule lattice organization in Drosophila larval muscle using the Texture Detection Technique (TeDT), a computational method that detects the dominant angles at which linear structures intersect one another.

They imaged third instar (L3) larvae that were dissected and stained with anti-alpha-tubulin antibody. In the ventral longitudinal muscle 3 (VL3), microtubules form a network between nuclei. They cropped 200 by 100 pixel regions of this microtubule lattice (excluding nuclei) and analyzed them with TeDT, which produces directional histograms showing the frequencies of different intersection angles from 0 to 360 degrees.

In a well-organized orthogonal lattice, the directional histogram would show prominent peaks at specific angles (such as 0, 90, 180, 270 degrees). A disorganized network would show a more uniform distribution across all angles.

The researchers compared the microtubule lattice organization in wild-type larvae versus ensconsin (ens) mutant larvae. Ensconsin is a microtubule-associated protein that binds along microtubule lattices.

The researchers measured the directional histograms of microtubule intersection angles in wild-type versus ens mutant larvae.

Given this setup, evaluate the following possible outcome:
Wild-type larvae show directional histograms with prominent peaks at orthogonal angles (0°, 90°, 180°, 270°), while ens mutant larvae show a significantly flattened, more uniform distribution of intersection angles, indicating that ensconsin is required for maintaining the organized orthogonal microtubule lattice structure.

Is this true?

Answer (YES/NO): NO